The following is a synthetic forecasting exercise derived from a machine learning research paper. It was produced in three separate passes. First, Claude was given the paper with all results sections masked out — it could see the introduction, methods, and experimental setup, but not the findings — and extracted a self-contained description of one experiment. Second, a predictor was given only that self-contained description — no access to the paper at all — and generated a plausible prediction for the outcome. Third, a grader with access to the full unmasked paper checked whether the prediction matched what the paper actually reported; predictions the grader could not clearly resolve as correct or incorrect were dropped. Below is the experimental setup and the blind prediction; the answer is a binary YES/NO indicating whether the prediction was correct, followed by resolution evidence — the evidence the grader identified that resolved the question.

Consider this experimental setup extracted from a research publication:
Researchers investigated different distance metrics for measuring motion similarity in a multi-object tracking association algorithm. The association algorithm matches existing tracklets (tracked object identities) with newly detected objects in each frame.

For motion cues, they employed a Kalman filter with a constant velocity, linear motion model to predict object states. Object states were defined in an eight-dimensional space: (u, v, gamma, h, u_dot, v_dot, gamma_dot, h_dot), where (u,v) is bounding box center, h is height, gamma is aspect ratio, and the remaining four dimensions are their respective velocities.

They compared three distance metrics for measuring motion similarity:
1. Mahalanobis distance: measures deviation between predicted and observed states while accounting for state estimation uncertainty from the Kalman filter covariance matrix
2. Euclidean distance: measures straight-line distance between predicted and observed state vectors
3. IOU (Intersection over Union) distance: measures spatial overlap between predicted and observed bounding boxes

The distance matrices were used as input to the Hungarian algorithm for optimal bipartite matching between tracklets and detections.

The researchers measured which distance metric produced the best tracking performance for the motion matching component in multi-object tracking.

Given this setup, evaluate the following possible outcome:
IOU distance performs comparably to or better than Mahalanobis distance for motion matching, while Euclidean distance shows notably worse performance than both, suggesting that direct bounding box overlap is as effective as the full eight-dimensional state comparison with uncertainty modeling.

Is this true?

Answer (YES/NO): NO